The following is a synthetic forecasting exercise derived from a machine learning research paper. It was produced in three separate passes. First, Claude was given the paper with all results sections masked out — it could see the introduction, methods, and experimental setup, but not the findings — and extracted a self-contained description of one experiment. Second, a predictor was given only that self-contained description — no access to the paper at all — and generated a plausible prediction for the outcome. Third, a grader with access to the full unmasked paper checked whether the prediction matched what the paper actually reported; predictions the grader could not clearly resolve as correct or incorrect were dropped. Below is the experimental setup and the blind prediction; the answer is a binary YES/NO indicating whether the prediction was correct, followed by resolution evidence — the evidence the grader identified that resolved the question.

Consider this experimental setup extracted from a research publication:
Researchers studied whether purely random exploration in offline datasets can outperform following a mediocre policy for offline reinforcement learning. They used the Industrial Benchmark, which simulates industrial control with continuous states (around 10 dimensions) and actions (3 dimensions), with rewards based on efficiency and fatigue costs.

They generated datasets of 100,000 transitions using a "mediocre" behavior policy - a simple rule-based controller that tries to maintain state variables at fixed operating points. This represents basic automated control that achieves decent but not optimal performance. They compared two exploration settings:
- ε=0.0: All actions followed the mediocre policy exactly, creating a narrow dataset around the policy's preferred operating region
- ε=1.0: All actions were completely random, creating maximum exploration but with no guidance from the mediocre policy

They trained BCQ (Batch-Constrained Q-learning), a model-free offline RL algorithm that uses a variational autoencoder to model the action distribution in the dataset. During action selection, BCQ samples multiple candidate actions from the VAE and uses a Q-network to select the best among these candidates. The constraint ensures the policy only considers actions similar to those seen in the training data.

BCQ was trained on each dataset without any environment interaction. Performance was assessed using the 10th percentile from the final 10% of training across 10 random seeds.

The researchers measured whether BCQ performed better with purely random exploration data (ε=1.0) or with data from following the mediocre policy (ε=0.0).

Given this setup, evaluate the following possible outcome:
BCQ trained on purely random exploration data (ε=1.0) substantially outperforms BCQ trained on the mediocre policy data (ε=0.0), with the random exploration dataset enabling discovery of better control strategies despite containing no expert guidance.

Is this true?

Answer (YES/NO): YES